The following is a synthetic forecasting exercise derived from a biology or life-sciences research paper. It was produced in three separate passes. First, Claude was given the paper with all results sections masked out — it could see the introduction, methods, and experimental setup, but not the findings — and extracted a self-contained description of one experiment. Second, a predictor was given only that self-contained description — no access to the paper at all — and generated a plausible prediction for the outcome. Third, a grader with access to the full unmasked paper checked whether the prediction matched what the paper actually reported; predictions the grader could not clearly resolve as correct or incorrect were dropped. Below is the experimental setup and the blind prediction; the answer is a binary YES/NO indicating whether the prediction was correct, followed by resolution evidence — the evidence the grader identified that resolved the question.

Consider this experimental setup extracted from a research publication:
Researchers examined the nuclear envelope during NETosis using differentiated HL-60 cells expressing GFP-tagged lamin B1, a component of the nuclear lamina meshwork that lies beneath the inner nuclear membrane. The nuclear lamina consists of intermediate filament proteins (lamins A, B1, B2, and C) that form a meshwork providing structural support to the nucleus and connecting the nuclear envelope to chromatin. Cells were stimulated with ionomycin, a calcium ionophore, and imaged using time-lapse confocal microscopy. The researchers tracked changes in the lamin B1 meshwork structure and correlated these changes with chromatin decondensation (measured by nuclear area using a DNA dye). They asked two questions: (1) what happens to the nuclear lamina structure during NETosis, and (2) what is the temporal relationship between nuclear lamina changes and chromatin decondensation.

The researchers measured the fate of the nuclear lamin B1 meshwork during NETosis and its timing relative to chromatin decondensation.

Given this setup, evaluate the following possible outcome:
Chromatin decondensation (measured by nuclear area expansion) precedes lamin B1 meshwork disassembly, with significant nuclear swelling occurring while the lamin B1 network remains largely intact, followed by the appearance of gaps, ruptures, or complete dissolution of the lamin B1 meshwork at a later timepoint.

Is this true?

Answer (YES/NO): YES